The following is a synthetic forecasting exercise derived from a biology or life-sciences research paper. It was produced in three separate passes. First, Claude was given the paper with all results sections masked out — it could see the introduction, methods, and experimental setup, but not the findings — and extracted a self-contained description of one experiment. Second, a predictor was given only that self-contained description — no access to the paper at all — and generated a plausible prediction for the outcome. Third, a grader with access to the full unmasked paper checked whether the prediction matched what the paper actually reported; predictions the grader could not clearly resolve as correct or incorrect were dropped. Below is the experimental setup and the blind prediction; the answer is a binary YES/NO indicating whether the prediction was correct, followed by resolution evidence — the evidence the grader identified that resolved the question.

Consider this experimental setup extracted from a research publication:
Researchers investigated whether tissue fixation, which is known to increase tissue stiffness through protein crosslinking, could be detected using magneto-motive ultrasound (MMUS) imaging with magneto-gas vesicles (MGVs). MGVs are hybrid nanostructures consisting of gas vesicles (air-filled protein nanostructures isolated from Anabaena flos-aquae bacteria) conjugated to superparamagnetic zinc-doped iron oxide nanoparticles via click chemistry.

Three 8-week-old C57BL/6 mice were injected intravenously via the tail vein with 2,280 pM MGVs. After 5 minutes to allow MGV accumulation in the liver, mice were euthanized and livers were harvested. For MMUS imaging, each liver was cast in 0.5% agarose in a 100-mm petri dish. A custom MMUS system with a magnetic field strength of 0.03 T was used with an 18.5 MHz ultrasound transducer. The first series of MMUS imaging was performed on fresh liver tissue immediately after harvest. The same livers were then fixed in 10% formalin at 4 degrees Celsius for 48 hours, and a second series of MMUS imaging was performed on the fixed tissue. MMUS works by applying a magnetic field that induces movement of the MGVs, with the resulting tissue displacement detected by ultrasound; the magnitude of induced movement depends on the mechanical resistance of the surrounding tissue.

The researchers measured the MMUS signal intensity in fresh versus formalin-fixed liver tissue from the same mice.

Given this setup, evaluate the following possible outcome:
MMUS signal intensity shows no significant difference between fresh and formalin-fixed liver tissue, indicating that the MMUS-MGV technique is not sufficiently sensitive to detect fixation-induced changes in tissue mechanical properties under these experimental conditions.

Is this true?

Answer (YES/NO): NO